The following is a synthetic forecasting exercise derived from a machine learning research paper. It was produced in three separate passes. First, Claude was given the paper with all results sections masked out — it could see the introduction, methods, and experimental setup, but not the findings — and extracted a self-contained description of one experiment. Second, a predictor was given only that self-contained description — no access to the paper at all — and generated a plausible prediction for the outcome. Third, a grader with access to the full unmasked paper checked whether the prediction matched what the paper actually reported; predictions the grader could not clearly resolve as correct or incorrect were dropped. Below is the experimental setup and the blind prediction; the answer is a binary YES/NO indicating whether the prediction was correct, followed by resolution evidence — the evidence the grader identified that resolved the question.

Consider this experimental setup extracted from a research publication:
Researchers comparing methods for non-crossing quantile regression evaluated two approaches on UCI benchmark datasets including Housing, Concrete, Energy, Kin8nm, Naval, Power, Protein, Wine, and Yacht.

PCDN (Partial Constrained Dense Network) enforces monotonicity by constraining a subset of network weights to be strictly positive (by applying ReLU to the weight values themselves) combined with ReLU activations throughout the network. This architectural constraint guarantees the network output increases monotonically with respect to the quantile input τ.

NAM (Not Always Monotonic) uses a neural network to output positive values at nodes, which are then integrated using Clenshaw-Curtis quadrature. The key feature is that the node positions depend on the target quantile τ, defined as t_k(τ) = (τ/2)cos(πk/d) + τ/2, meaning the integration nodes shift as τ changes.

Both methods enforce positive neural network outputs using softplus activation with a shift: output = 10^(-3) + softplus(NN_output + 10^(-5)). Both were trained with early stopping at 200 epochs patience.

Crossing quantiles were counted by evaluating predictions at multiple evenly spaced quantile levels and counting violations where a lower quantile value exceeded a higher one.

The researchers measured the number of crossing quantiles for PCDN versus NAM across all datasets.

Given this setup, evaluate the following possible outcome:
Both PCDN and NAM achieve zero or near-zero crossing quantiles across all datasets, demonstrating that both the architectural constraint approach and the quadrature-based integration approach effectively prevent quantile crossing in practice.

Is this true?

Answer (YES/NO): NO